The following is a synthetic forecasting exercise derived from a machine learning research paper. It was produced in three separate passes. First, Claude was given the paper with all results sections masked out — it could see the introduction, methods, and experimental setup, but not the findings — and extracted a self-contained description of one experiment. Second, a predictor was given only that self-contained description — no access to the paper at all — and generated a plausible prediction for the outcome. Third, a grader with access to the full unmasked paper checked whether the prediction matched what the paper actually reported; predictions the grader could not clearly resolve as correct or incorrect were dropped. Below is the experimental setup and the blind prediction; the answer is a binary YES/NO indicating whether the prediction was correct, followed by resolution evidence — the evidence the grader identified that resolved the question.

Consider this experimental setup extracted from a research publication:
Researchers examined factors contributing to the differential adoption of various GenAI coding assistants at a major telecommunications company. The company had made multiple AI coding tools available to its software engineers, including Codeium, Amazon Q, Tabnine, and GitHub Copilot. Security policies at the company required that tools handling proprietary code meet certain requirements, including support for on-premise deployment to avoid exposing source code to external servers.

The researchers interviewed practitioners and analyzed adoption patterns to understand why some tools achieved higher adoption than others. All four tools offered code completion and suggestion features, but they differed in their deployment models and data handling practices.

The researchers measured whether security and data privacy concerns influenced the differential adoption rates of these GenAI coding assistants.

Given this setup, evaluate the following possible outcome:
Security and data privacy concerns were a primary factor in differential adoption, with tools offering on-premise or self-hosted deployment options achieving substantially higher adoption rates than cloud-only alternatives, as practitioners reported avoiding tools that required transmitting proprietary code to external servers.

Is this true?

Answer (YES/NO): NO